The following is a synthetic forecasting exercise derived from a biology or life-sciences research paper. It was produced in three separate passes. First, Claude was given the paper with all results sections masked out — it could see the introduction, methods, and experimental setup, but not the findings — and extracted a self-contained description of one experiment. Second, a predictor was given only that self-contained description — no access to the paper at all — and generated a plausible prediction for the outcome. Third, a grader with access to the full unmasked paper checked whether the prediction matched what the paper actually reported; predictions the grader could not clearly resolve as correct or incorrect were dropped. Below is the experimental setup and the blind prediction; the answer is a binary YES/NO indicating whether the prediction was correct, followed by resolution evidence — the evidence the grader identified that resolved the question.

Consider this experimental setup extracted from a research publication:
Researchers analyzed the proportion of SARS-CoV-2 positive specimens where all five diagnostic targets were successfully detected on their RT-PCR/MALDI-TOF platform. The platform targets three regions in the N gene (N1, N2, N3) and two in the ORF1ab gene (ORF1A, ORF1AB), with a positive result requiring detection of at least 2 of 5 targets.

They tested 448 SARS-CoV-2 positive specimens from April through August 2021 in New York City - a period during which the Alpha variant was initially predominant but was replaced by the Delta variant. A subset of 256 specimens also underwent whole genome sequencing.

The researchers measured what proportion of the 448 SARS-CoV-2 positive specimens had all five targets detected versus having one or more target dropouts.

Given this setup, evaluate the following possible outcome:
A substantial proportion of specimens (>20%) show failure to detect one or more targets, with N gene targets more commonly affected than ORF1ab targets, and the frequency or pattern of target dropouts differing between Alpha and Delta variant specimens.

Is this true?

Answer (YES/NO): YES